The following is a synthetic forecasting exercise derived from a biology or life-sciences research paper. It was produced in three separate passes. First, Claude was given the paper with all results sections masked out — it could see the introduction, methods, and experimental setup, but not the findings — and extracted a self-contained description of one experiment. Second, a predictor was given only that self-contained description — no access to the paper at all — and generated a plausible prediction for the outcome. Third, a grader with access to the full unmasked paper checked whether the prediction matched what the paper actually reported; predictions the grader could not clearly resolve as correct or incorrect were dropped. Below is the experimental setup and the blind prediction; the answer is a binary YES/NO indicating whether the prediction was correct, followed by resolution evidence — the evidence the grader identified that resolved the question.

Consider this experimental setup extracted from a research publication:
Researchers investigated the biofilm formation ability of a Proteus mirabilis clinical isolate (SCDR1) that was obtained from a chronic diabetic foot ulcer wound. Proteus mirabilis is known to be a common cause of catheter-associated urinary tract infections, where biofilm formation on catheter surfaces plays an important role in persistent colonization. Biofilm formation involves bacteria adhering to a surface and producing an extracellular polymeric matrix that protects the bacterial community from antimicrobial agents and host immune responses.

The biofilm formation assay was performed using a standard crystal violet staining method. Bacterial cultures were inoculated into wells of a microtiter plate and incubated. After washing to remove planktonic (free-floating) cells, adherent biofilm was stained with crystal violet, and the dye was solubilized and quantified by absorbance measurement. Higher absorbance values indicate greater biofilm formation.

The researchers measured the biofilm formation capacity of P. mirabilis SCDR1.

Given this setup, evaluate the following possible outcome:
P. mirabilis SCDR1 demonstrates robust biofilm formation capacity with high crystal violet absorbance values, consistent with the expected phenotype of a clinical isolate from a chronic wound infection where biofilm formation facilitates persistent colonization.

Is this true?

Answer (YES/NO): YES